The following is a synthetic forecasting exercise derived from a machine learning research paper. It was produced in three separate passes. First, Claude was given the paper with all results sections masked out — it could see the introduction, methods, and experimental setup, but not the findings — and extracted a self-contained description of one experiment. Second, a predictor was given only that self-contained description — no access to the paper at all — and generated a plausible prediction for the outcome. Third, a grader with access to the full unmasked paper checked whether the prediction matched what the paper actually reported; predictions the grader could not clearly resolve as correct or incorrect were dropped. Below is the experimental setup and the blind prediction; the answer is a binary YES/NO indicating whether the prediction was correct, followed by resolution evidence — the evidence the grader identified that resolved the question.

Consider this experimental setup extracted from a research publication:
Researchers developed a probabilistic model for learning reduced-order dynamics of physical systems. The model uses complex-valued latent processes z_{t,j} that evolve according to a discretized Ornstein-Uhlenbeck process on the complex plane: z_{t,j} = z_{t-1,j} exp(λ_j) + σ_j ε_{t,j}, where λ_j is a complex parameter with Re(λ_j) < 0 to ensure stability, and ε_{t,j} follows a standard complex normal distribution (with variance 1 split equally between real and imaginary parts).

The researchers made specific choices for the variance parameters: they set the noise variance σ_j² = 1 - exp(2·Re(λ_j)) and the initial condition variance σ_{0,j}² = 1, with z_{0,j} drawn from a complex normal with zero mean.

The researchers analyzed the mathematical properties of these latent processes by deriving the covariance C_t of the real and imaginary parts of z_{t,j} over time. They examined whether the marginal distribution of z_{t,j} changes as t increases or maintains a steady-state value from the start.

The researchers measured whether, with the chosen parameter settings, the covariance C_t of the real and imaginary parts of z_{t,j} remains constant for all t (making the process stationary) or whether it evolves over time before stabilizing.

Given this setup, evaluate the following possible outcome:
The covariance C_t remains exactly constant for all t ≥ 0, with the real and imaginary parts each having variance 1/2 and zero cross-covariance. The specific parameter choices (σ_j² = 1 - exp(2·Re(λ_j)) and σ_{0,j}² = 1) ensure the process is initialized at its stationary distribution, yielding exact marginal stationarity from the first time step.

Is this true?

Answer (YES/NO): YES